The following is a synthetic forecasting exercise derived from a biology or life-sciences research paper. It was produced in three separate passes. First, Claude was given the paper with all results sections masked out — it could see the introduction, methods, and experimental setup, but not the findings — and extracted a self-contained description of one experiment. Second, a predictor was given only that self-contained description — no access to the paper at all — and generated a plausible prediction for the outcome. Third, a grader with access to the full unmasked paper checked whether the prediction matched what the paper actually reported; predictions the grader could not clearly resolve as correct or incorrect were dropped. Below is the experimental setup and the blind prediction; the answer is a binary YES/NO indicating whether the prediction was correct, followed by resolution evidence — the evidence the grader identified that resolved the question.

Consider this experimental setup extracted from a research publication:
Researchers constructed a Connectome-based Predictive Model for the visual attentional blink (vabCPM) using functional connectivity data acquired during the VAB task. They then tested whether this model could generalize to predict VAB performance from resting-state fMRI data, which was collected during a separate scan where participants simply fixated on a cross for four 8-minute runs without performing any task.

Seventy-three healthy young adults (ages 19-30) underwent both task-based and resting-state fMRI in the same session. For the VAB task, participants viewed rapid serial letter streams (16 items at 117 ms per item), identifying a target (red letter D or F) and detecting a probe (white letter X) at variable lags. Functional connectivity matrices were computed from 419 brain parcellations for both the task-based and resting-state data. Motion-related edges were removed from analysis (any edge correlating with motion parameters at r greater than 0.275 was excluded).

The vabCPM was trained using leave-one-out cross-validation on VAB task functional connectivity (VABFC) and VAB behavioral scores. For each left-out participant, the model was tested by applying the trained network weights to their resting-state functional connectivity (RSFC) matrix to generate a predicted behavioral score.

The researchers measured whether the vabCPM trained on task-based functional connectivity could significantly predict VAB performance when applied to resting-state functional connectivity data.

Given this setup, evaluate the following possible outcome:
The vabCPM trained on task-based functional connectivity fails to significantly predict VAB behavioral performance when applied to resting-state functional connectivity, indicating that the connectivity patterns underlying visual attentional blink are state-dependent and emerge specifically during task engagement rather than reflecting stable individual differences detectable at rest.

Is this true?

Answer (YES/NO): YES